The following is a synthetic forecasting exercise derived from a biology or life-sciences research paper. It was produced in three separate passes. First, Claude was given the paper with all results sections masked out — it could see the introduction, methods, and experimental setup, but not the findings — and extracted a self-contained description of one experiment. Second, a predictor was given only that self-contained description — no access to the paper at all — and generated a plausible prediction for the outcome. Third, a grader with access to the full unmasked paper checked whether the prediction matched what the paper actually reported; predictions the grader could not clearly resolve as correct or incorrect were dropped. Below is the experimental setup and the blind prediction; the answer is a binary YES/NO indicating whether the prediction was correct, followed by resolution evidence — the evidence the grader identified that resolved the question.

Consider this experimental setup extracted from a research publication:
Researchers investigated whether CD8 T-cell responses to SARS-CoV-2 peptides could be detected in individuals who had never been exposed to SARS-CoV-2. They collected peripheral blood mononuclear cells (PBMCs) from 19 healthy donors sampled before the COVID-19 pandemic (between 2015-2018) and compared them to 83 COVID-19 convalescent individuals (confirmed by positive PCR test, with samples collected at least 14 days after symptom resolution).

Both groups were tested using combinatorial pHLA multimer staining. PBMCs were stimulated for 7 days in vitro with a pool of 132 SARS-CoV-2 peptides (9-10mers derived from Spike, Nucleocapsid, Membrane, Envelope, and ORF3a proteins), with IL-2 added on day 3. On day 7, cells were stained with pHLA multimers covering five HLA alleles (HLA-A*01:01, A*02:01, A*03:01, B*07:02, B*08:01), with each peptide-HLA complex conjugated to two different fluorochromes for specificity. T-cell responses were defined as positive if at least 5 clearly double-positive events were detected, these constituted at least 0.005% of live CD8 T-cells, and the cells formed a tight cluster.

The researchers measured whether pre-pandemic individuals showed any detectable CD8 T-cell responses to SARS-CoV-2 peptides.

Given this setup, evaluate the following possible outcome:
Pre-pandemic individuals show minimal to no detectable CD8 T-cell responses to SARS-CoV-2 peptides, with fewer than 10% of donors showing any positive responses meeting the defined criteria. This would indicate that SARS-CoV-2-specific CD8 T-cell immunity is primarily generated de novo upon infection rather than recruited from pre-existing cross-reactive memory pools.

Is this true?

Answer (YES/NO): NO